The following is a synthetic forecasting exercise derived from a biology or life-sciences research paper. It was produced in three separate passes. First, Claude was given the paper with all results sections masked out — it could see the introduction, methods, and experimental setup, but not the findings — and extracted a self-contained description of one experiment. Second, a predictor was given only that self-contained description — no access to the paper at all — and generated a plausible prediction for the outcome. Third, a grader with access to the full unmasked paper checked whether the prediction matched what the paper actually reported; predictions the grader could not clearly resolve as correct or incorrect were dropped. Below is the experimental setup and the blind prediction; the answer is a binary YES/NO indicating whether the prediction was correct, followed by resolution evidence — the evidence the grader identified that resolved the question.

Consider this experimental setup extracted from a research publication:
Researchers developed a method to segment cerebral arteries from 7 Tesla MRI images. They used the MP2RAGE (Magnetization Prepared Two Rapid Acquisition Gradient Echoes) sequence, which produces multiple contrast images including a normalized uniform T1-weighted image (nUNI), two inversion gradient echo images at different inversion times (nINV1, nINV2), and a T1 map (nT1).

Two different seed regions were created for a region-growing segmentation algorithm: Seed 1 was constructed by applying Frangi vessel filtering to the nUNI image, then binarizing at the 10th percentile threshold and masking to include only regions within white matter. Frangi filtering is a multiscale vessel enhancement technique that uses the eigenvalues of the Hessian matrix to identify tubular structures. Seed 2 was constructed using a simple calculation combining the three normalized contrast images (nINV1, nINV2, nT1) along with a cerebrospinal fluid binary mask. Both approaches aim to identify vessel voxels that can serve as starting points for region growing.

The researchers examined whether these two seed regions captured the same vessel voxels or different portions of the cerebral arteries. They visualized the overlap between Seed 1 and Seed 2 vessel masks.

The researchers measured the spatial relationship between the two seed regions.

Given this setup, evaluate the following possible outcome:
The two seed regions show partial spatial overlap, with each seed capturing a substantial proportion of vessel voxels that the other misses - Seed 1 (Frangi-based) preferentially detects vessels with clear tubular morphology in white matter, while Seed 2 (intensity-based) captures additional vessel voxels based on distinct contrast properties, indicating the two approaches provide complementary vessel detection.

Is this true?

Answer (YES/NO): YES